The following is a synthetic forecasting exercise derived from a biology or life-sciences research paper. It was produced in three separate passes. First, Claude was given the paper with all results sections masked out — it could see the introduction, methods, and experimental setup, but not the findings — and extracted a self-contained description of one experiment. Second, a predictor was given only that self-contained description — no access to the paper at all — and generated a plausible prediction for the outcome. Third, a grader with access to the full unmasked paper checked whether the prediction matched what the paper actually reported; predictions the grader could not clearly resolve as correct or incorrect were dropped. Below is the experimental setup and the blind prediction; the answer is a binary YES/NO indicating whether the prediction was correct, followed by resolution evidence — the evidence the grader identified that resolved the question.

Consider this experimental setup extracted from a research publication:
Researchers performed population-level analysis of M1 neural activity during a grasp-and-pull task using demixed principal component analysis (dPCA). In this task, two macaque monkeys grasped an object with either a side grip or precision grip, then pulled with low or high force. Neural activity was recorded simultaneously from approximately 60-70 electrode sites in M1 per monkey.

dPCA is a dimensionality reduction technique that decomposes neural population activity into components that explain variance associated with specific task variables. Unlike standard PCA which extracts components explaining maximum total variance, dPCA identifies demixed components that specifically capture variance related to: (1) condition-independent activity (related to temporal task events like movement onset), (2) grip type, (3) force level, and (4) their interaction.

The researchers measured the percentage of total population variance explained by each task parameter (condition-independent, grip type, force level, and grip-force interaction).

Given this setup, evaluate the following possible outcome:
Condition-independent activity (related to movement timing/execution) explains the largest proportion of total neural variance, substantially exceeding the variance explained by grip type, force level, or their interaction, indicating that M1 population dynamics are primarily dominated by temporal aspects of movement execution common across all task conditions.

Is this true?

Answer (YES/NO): YES